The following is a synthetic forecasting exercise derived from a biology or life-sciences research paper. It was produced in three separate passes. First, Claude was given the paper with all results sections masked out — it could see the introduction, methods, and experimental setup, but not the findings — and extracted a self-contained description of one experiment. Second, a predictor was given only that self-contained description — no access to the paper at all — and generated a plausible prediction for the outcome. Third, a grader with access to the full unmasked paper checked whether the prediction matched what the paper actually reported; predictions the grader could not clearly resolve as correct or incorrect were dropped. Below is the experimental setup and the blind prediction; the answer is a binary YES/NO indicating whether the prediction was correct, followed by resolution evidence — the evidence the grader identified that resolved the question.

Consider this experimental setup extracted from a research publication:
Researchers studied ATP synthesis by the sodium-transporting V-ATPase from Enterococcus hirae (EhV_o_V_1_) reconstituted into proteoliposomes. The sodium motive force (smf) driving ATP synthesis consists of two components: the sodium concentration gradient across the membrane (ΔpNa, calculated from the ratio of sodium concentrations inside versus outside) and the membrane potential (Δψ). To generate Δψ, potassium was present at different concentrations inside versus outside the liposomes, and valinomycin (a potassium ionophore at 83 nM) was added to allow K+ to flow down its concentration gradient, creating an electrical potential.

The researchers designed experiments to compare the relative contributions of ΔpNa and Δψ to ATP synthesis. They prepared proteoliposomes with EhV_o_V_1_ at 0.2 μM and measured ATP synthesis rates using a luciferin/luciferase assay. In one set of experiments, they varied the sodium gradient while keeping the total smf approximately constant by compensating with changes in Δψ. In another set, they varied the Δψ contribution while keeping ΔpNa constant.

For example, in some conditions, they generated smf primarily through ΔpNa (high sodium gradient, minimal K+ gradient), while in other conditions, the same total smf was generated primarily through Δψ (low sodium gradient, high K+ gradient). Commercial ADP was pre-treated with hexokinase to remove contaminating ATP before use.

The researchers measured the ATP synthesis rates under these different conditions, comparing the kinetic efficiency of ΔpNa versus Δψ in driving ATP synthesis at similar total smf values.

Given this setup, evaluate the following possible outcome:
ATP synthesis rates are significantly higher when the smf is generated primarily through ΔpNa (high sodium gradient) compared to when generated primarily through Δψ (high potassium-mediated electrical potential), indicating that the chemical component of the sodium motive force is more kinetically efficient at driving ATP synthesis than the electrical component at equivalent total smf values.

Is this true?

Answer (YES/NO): NO